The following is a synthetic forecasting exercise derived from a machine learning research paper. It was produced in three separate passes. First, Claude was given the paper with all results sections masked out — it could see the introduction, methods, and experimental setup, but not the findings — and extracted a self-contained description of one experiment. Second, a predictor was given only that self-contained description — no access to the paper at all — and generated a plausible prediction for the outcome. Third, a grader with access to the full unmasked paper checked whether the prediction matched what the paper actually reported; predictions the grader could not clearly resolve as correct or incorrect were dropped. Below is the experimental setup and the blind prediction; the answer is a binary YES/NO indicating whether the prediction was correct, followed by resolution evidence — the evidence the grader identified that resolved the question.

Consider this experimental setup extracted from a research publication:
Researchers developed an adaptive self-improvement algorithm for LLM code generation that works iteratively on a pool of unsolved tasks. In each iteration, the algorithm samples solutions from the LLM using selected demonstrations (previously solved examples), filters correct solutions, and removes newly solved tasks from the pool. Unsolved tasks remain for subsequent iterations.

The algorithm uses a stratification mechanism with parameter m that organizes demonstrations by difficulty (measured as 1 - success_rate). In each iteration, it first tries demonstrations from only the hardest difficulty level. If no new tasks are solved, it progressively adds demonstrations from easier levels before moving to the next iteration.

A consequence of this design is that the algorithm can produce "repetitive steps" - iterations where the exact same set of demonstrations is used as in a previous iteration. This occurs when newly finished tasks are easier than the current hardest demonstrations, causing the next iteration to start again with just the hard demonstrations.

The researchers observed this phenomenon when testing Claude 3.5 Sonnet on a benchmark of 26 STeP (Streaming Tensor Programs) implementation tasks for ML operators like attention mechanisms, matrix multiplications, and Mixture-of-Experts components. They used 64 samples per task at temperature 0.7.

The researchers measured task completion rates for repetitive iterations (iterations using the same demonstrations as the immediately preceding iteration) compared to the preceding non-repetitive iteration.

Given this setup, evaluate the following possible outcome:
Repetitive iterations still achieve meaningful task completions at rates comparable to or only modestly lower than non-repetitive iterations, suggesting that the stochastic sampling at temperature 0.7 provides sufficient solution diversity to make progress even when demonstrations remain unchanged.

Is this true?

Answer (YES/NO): NO